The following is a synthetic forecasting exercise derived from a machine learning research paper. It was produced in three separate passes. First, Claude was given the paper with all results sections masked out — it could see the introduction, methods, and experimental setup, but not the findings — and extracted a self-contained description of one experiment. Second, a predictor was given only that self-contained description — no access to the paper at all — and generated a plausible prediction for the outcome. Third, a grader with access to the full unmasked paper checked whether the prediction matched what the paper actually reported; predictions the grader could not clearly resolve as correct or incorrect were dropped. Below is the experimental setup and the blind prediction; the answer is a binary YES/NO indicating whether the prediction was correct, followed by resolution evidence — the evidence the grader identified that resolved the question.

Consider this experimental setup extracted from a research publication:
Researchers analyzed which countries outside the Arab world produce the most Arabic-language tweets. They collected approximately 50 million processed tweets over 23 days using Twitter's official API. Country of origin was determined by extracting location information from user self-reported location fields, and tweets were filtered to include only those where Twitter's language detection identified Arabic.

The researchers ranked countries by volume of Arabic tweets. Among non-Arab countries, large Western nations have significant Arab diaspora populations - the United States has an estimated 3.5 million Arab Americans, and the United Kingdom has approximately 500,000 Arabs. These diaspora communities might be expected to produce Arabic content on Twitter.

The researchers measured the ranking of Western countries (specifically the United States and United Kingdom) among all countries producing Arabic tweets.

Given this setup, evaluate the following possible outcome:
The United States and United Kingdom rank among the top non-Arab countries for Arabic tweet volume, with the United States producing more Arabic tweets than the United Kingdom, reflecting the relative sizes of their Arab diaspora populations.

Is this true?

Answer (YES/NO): YES